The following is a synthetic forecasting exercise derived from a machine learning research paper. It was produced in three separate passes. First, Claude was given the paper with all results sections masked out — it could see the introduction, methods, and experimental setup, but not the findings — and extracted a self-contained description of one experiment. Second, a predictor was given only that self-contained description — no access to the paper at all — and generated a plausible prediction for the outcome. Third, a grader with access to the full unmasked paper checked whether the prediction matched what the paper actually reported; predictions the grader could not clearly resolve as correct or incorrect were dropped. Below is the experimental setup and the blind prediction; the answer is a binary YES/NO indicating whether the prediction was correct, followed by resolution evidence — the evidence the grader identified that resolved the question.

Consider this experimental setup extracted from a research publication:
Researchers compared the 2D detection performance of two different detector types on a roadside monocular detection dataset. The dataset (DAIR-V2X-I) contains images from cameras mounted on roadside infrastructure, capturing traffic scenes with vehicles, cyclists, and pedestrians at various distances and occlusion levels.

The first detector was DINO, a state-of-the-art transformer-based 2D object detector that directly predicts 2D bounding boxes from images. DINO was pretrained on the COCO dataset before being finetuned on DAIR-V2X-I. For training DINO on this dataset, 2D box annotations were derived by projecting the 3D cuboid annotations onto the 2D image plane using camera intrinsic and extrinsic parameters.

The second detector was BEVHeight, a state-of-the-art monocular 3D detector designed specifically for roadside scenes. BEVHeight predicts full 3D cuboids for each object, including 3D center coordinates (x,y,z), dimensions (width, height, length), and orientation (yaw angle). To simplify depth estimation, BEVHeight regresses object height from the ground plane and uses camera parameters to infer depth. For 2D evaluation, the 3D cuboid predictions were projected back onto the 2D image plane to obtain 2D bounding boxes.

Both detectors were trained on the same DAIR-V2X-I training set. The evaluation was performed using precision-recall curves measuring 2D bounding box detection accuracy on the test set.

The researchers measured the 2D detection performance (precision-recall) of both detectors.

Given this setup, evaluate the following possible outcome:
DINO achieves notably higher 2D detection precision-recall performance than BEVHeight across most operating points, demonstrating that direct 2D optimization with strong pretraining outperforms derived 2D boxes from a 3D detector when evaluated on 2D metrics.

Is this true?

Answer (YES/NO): YES